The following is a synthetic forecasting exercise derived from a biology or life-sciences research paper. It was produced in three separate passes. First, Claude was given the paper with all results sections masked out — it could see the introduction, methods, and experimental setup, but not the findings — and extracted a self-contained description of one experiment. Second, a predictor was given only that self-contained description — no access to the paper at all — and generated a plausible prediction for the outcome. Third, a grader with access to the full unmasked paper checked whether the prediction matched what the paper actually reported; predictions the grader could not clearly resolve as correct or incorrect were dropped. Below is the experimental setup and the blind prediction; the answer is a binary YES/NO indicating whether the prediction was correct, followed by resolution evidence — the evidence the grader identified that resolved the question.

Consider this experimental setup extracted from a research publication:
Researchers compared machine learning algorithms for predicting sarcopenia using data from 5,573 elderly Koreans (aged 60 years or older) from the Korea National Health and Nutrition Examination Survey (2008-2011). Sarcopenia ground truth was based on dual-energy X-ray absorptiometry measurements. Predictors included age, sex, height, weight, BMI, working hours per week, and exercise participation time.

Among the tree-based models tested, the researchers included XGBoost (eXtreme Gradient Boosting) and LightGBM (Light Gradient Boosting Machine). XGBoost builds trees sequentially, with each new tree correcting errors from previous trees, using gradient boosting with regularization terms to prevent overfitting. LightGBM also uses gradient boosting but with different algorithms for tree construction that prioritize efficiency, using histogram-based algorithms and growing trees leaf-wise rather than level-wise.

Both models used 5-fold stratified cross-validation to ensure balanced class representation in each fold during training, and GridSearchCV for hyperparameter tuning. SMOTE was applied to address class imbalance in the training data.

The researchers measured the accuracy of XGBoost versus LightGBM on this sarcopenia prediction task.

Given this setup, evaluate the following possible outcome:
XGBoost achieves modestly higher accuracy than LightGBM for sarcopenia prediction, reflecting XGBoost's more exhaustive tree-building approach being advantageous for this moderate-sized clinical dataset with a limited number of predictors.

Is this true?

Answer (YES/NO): NO